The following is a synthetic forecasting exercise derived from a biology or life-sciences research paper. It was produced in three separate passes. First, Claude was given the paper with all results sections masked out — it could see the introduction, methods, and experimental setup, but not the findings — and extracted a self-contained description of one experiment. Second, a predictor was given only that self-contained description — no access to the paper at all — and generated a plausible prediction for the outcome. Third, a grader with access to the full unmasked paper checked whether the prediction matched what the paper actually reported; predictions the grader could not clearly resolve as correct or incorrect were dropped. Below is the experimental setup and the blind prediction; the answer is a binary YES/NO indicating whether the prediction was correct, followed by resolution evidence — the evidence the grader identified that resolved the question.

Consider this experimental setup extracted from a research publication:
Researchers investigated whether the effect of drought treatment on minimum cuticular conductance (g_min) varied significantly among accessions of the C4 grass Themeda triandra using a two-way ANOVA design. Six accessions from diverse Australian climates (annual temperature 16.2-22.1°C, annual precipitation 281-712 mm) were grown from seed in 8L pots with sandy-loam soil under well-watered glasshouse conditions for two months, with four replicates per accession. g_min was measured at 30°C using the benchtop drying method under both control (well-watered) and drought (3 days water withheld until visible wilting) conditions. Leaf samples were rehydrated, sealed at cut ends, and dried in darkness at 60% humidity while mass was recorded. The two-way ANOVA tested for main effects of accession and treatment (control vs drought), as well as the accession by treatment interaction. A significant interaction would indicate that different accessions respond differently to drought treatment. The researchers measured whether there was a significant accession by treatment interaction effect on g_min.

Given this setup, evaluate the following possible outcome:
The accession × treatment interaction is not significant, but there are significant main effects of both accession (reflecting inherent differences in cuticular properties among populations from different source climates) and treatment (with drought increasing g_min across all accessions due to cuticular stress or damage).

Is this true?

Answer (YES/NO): NO